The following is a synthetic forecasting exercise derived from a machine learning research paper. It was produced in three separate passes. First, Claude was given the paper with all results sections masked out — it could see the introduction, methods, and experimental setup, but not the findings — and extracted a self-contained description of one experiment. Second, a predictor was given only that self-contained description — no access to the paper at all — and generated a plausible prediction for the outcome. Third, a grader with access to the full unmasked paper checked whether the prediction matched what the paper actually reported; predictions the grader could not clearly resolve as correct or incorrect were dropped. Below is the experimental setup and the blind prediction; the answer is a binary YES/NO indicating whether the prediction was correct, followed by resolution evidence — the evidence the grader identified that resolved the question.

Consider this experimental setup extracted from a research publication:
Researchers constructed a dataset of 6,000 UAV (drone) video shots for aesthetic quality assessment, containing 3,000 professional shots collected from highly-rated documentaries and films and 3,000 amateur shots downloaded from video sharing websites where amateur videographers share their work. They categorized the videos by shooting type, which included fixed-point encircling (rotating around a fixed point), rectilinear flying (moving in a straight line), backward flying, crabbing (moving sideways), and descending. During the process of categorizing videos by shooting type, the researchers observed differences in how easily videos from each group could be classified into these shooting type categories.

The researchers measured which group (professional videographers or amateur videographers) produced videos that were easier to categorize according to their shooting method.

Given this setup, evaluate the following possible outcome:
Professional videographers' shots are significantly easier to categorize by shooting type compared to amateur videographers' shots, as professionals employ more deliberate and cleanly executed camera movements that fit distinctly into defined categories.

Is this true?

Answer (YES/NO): YES